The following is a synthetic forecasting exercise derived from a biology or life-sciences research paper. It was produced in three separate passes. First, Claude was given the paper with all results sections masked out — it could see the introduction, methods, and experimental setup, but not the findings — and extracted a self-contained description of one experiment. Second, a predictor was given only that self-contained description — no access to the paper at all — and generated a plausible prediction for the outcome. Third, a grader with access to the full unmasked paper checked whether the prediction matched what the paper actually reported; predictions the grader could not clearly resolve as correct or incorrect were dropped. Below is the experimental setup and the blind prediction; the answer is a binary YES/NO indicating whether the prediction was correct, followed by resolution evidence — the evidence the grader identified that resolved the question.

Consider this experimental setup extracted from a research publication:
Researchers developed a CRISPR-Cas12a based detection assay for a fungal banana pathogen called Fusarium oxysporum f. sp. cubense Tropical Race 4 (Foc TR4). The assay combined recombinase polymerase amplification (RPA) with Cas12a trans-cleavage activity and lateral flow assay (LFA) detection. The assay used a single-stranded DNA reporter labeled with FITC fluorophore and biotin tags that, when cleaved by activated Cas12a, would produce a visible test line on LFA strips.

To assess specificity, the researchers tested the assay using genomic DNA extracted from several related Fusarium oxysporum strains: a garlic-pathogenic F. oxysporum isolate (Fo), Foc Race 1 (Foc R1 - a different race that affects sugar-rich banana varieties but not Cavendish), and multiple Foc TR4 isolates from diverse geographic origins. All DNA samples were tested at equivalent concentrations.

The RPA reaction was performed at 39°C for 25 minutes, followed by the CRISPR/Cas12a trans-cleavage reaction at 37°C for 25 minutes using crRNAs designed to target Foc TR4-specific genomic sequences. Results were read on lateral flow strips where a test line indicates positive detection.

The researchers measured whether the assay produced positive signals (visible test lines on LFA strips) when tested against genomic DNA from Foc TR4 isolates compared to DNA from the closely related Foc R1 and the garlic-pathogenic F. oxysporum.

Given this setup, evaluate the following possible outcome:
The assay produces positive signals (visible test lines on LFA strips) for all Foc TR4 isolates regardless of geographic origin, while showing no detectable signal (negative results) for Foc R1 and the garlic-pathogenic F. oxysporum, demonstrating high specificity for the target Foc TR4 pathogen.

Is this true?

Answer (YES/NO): YES